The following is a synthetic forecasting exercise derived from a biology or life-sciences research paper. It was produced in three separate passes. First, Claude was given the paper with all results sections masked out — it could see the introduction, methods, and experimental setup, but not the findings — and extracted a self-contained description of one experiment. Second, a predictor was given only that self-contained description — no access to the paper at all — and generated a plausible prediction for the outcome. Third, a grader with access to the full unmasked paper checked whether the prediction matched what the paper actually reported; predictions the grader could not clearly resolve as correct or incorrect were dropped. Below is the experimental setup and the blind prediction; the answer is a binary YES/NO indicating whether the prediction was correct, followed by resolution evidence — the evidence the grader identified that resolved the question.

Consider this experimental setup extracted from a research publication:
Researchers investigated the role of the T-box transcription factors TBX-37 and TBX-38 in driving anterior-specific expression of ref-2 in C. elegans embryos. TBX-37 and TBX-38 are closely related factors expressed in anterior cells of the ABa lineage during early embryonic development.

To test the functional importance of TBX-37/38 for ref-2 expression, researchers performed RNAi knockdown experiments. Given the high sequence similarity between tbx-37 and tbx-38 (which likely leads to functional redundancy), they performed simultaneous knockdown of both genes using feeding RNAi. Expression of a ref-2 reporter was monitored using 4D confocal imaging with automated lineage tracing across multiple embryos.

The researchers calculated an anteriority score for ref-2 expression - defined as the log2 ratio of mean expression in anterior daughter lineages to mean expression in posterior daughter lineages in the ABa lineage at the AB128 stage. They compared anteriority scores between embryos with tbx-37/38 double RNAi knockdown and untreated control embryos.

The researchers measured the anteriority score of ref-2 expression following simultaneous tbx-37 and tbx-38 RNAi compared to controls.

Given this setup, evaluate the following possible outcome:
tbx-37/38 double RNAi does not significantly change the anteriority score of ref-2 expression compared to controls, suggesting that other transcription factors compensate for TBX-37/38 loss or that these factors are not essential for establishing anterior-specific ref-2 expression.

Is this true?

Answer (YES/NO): NO